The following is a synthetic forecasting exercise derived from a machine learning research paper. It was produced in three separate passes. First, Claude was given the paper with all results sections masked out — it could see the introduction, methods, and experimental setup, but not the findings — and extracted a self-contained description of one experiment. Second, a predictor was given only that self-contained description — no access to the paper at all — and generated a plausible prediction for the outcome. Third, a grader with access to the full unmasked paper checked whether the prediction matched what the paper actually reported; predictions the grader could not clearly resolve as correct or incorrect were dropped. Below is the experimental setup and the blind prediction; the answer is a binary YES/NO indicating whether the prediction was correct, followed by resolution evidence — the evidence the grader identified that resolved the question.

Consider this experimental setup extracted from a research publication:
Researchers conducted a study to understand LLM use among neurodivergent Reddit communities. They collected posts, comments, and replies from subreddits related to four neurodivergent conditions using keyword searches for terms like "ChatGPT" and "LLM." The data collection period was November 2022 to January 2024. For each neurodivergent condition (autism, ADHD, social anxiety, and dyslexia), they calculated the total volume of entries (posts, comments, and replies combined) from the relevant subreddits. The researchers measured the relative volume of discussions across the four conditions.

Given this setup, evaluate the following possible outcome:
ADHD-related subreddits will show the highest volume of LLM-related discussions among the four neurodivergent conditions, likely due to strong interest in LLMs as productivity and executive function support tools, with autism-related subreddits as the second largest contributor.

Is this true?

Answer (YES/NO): NO